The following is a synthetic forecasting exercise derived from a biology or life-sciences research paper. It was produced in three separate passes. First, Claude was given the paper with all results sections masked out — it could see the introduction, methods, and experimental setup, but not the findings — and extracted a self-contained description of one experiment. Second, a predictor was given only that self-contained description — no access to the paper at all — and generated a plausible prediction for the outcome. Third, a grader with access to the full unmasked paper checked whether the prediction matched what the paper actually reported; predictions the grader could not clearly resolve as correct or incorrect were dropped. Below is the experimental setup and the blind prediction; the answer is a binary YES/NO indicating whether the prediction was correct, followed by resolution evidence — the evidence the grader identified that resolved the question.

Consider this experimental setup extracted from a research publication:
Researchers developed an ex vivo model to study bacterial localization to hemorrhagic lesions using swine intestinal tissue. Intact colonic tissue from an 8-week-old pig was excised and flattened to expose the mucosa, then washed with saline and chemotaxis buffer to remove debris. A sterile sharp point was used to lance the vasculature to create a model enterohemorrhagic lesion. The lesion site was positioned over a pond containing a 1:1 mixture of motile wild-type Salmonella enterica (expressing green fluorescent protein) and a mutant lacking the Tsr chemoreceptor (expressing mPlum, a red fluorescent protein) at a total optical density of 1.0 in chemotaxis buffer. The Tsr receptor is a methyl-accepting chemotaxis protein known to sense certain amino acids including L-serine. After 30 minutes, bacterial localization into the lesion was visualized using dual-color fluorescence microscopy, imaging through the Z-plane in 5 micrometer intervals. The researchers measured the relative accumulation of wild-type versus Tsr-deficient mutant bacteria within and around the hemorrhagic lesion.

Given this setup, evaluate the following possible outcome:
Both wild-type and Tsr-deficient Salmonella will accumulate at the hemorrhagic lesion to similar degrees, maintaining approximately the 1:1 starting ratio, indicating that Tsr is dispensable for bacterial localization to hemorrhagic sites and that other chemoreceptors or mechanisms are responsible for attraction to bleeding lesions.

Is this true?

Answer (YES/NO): NO